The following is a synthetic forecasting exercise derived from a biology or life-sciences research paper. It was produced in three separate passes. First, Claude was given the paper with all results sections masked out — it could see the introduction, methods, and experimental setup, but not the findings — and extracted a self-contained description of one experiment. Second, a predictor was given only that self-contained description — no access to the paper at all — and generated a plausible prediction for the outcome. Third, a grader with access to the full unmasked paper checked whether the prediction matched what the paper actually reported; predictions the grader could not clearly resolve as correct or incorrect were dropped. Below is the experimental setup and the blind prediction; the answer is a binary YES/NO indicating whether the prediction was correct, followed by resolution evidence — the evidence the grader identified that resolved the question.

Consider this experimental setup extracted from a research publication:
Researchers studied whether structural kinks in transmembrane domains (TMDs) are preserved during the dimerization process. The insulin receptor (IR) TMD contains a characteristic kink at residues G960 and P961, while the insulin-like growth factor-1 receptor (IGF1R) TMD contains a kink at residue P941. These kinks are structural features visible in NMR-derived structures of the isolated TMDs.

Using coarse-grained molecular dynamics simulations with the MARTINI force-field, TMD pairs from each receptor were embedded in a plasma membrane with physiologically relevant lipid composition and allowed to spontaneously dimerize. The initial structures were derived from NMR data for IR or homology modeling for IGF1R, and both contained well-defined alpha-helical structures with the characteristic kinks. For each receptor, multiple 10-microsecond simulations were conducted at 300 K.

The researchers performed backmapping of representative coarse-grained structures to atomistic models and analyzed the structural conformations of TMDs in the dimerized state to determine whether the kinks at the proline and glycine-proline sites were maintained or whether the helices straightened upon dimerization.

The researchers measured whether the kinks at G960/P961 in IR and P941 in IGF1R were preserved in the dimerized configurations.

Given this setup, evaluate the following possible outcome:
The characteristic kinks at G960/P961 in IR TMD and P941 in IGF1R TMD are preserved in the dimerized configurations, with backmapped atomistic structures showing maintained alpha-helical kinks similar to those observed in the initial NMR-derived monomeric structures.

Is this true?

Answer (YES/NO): YES